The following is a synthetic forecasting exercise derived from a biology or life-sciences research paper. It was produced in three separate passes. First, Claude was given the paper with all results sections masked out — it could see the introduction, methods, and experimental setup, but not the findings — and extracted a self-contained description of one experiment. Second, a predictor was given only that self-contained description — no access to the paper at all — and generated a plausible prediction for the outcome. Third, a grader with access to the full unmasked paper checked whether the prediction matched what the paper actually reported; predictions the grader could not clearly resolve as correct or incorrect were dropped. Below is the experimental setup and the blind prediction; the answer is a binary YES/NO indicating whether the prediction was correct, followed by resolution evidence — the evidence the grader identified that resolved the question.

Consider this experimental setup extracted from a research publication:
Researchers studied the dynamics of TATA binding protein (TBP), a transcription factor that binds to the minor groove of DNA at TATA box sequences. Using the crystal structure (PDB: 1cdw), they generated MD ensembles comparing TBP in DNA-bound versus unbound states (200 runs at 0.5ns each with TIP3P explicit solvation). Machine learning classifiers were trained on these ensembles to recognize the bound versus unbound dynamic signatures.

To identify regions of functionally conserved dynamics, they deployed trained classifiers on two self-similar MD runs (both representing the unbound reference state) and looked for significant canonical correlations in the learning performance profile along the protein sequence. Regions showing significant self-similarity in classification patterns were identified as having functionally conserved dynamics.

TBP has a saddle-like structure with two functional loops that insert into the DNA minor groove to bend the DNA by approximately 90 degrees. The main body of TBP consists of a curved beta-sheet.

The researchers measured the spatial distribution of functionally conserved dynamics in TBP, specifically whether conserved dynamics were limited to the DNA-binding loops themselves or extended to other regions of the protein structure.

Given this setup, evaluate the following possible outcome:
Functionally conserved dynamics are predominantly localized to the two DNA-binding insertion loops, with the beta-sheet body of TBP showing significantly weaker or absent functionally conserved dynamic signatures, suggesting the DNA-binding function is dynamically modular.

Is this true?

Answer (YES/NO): NO